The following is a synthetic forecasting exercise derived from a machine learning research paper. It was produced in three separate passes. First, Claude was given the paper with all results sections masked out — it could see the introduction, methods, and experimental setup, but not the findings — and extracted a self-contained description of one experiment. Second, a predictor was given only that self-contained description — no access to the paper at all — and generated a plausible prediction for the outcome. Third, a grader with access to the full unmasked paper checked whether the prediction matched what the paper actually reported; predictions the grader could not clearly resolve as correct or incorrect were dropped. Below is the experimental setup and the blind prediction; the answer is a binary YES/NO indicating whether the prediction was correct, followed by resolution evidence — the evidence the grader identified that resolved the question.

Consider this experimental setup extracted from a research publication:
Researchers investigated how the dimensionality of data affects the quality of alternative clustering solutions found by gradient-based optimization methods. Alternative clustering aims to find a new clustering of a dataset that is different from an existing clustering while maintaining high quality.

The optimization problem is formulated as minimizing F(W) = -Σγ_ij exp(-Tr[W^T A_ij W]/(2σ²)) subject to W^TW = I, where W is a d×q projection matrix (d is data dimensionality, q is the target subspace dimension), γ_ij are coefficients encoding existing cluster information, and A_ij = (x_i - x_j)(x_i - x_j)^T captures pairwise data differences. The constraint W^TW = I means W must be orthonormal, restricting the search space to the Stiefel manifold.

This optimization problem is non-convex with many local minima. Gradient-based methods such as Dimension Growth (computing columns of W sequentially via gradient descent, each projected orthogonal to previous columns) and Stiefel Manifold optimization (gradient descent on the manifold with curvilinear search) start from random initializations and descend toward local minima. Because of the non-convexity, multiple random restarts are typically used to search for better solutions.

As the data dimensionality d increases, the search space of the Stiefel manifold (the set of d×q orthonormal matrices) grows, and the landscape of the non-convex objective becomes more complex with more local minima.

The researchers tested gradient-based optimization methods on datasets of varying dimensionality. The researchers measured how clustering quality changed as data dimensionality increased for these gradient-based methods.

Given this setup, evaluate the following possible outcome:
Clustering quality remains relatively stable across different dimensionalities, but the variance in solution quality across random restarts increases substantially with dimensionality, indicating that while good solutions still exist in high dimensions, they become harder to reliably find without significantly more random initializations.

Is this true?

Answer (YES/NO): NO